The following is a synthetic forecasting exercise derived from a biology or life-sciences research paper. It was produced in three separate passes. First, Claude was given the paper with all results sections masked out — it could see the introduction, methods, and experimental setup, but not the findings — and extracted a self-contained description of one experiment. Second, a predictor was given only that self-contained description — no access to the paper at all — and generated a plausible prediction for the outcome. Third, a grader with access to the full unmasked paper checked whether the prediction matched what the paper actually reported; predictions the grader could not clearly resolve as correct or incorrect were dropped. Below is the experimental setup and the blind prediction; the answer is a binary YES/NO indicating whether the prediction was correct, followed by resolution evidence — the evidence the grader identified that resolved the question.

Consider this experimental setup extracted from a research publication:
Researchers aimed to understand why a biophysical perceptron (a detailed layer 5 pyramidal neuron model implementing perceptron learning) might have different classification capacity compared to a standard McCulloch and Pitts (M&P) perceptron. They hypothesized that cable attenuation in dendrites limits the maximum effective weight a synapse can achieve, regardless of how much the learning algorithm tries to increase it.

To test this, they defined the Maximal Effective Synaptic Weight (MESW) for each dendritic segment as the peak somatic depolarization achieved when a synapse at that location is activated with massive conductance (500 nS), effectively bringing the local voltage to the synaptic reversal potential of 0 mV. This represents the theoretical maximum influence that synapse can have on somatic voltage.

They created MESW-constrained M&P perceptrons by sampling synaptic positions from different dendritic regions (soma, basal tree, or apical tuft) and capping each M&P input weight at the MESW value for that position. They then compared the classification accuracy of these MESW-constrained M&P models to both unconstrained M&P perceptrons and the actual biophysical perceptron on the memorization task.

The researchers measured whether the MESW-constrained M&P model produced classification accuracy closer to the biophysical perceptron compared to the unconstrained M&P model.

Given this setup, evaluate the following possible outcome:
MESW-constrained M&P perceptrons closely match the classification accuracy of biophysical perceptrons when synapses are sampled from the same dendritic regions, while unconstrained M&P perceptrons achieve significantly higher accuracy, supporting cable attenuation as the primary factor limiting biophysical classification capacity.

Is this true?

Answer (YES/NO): YES